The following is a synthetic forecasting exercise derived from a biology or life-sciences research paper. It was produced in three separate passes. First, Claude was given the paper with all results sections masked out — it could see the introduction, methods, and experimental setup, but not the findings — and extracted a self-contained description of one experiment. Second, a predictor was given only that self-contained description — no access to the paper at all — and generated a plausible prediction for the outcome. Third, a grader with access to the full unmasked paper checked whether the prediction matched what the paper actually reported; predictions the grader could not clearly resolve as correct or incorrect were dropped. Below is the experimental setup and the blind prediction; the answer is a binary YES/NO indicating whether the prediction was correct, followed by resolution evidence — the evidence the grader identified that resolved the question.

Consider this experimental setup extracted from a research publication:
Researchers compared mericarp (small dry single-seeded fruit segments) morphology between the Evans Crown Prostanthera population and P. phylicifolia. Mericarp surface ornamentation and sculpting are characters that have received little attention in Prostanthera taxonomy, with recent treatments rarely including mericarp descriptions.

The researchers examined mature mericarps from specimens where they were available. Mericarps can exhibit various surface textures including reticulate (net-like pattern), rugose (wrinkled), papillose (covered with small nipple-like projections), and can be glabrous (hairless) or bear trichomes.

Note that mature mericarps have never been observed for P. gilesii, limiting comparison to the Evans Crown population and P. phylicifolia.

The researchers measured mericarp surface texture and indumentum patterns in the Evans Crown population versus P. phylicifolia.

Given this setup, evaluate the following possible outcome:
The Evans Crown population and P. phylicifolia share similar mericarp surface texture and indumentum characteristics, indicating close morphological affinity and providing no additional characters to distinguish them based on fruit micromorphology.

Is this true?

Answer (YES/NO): NO